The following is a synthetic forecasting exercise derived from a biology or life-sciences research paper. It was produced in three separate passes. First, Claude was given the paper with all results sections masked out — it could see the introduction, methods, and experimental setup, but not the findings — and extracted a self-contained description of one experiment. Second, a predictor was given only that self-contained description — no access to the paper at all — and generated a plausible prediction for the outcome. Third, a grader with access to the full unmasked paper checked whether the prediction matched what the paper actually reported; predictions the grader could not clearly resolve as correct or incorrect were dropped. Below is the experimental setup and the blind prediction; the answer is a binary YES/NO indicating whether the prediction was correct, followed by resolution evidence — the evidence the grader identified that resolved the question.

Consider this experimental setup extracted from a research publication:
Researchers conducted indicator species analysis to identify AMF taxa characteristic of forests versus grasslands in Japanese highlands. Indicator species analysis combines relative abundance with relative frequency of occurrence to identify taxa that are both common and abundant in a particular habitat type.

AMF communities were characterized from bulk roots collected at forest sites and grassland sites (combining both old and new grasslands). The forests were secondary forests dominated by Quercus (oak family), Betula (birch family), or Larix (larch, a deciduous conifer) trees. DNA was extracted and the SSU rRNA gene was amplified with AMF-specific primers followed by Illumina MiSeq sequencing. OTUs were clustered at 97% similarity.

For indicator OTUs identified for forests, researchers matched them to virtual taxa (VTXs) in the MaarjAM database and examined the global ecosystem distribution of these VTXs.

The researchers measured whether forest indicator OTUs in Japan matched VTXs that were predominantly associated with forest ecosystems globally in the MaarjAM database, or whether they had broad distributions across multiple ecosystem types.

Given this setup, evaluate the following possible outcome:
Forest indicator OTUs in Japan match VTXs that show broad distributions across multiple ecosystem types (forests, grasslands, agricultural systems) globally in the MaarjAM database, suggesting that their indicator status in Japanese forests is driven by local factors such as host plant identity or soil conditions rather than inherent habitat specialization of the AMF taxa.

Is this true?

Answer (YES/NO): NO